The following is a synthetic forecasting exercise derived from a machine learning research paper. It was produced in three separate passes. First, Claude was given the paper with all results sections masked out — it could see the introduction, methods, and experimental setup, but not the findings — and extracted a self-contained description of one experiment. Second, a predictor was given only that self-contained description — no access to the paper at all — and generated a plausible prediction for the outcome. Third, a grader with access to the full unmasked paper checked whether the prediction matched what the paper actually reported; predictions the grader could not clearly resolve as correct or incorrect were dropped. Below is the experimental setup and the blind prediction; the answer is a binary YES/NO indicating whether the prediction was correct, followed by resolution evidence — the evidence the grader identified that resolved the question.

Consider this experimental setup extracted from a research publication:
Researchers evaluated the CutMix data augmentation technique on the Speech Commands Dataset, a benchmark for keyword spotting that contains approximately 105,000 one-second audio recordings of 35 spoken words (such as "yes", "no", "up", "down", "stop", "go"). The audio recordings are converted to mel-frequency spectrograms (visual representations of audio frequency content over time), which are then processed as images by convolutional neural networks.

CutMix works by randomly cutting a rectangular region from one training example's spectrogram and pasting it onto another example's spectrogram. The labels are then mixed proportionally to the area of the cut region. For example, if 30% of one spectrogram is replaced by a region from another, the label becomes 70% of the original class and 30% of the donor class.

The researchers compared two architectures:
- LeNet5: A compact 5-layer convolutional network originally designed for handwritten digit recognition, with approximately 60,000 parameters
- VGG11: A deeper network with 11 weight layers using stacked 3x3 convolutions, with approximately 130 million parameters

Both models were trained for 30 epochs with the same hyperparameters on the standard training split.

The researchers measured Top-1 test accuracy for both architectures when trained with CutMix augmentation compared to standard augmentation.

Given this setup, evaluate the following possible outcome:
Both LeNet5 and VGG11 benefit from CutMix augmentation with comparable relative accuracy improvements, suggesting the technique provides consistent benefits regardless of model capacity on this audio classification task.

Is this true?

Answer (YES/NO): NO